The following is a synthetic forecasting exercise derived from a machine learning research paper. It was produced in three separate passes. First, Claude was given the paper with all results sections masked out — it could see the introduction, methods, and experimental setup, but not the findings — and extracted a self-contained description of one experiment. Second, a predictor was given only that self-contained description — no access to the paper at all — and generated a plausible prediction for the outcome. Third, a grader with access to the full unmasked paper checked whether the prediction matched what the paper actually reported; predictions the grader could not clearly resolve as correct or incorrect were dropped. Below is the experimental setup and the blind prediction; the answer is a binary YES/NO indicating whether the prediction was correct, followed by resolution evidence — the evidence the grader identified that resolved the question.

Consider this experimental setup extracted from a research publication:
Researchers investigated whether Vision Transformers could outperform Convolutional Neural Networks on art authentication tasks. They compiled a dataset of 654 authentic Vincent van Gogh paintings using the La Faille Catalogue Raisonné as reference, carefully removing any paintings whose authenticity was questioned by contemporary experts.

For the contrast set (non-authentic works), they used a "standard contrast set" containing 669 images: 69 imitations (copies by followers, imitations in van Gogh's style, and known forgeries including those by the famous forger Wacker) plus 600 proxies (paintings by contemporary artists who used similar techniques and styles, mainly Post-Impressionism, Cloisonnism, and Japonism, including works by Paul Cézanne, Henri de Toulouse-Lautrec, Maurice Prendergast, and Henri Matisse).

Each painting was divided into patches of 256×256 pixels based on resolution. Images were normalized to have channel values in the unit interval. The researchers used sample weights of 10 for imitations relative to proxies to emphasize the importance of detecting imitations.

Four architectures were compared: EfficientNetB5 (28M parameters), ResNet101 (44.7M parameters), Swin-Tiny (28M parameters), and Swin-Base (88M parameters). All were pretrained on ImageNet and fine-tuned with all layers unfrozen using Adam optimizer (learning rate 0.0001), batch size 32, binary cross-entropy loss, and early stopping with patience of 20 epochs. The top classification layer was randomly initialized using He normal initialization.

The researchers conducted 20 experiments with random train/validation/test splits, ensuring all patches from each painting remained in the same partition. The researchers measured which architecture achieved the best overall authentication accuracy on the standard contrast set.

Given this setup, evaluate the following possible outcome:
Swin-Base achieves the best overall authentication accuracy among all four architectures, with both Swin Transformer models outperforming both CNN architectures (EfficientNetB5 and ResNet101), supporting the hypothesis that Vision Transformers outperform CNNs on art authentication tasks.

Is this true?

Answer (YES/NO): NO